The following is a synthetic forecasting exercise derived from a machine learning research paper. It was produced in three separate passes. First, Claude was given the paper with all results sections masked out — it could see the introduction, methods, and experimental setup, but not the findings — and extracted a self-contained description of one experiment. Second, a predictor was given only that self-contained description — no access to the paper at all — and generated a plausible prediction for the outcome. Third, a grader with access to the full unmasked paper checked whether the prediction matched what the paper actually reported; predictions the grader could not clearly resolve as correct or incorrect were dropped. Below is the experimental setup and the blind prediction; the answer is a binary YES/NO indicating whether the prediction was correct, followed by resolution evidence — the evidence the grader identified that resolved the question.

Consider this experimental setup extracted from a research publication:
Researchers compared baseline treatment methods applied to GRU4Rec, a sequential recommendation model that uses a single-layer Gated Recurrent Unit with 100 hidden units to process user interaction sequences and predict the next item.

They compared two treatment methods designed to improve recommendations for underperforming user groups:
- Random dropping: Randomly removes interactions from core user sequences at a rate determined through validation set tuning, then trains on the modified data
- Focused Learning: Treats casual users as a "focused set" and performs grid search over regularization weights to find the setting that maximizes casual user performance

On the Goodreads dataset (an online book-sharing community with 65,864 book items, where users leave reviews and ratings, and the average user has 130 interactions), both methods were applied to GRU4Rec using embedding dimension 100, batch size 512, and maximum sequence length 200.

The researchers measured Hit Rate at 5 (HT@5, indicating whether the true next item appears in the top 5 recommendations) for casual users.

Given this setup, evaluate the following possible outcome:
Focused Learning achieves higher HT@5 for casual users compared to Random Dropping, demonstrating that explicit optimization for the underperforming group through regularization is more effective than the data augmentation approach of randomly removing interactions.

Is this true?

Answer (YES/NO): YES